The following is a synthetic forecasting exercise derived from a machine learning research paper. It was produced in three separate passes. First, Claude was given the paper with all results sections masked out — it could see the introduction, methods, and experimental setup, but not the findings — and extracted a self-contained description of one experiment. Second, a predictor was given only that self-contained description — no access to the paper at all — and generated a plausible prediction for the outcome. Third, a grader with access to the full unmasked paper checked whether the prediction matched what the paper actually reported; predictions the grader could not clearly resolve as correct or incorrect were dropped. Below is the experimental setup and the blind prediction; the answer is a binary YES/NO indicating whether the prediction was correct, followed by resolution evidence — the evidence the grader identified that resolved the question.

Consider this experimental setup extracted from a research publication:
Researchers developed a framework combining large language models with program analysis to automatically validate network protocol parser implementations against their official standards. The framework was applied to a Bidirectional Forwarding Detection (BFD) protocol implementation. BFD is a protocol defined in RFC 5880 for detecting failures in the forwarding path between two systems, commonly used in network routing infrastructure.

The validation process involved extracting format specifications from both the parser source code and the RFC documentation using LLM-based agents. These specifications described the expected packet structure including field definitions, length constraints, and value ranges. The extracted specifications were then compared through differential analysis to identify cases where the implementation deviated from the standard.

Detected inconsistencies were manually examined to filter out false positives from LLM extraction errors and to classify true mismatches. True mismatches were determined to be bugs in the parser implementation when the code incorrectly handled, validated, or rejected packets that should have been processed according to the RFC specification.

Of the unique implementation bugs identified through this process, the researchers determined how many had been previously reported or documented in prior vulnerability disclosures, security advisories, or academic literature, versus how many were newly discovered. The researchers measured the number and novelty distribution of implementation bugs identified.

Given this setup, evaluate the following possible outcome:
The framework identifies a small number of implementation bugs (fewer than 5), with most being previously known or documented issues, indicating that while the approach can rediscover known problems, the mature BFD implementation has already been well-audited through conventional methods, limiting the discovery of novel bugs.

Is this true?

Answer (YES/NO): NO